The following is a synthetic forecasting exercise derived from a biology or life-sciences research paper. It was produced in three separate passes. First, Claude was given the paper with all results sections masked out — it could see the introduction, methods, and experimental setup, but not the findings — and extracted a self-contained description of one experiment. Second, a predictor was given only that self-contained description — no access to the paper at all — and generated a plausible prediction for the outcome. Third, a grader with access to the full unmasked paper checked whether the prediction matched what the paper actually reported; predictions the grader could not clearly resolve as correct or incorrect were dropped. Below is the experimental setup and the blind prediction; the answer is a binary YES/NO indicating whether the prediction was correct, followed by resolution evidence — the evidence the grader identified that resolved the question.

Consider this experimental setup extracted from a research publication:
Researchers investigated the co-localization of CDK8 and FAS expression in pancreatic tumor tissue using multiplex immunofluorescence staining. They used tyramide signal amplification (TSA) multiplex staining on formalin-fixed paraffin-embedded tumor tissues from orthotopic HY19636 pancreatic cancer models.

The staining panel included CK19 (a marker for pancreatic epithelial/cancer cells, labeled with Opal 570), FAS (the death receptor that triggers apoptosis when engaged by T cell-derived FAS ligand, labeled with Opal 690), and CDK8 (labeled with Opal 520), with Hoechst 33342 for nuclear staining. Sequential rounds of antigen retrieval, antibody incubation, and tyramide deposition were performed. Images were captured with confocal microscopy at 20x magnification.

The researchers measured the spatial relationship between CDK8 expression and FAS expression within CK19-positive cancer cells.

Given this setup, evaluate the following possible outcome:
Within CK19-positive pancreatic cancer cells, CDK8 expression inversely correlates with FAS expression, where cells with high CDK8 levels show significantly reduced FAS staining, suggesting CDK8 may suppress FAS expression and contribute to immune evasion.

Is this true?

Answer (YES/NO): YES